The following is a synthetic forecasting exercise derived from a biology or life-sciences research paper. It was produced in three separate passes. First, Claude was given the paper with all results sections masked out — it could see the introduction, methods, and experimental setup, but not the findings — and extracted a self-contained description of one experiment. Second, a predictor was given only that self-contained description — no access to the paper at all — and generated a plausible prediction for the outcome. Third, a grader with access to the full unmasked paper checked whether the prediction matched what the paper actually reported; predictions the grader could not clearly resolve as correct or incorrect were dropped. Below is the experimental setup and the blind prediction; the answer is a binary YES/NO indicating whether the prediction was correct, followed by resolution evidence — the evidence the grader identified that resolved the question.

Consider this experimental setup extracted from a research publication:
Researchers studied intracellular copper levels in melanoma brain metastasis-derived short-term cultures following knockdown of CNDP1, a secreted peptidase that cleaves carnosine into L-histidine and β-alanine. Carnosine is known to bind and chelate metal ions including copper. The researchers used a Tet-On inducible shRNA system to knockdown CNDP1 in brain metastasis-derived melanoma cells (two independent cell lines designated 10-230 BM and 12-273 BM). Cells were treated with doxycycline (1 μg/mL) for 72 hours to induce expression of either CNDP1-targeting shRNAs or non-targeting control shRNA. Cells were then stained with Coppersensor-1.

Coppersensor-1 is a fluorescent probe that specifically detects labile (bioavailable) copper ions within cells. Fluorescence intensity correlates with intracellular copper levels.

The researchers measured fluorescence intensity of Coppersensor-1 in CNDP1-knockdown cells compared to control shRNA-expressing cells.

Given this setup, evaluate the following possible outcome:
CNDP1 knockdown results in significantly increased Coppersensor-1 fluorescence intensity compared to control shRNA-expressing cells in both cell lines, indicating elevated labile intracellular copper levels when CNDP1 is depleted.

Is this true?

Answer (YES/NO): YES